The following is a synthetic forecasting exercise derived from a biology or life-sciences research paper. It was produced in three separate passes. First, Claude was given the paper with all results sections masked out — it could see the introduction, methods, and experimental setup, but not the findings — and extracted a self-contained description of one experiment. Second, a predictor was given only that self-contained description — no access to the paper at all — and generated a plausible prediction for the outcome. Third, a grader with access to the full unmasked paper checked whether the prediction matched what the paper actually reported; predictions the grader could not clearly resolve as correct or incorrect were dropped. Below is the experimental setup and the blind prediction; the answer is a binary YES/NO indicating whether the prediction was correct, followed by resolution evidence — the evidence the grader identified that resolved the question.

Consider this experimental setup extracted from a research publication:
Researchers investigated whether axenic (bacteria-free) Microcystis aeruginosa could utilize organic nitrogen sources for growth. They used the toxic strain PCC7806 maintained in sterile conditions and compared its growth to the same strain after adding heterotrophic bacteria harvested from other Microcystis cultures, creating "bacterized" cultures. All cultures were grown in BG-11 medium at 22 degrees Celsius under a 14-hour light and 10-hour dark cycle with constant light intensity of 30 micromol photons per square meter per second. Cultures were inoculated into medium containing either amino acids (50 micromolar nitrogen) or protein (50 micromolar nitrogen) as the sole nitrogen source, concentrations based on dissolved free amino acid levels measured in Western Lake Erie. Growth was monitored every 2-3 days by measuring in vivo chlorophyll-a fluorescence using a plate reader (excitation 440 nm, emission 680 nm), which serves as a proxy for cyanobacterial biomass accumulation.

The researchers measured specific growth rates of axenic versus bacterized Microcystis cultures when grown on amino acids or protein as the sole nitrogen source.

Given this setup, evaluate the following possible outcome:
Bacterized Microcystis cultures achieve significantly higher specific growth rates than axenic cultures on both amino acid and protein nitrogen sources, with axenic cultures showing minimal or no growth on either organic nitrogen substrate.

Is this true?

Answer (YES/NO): NO